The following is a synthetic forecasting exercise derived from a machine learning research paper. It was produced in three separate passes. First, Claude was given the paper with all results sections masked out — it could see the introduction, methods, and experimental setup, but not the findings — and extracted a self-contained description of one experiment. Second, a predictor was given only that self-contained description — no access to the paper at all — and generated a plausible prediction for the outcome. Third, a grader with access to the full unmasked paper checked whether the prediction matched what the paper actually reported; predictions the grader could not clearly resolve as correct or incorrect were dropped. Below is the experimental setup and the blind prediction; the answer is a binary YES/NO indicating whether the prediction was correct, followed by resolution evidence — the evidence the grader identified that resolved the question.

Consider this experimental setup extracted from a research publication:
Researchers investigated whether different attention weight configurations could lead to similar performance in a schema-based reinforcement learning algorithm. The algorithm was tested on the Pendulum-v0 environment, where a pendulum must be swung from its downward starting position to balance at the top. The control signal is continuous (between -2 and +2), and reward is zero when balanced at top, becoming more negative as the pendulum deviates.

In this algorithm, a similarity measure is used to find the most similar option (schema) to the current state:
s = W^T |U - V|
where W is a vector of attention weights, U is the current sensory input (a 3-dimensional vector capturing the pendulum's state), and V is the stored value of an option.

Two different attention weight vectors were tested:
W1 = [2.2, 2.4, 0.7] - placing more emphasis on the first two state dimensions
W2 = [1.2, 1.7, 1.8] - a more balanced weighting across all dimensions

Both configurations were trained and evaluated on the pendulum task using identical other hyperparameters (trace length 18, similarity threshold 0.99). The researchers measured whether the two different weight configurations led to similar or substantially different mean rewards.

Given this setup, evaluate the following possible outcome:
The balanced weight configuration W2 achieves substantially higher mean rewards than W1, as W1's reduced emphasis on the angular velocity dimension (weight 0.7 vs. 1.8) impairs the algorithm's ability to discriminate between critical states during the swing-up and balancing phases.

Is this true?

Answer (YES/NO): NO